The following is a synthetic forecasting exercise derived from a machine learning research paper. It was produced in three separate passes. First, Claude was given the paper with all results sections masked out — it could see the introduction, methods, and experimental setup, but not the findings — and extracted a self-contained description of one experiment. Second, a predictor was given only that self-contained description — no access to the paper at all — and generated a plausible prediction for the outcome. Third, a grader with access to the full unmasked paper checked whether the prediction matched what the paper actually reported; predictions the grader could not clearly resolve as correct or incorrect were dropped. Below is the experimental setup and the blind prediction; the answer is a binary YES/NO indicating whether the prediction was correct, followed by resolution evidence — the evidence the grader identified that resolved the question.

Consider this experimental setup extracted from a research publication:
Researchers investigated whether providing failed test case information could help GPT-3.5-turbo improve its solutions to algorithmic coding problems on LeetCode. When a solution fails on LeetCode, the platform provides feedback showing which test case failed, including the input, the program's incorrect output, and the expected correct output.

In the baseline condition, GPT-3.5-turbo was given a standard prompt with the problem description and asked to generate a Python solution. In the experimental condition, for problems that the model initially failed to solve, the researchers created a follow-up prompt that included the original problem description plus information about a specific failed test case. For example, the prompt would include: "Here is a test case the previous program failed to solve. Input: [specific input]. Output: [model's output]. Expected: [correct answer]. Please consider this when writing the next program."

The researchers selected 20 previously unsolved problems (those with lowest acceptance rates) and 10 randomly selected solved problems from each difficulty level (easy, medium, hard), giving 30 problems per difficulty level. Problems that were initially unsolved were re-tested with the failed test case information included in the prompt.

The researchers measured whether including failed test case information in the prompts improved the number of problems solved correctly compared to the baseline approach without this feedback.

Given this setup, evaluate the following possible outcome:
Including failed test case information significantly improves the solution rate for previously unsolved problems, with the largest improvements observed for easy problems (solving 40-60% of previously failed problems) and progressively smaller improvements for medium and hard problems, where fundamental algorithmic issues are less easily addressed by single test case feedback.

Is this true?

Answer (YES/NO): NO